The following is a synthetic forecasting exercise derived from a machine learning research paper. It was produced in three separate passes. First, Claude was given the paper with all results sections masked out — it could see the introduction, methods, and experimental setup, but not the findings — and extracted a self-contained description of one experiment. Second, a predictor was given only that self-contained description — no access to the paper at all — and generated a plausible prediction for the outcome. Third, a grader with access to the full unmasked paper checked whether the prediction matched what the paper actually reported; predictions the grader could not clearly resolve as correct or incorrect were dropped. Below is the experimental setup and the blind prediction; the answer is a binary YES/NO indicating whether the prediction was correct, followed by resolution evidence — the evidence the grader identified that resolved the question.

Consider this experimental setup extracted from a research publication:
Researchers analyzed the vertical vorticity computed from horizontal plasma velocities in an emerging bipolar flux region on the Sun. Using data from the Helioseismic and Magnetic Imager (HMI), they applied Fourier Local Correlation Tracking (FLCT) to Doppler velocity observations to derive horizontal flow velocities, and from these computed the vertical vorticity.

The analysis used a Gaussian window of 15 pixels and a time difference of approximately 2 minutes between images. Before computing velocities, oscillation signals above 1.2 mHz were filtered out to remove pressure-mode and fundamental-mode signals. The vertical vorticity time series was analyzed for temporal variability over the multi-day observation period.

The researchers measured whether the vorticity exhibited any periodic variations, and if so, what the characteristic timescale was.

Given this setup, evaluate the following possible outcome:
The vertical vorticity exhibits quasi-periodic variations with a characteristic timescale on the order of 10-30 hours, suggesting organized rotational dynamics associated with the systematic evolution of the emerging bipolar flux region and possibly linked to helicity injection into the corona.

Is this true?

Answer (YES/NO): NO